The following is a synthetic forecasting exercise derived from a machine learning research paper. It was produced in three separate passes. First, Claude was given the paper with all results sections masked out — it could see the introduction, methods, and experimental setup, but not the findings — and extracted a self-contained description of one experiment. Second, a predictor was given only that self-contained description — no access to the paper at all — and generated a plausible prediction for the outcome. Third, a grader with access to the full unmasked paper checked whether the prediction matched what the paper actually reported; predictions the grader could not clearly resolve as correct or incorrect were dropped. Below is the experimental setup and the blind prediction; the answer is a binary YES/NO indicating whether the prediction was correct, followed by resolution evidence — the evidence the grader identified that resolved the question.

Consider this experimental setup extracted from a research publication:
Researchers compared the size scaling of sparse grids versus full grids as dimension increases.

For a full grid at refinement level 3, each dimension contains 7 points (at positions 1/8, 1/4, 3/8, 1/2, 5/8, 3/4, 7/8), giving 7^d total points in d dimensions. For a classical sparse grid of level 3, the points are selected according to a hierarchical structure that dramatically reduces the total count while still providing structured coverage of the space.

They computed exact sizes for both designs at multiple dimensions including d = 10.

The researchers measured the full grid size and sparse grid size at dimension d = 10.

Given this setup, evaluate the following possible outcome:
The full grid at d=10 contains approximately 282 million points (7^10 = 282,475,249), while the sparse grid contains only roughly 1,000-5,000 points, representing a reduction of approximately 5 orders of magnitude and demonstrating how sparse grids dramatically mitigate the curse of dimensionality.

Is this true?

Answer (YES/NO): NO